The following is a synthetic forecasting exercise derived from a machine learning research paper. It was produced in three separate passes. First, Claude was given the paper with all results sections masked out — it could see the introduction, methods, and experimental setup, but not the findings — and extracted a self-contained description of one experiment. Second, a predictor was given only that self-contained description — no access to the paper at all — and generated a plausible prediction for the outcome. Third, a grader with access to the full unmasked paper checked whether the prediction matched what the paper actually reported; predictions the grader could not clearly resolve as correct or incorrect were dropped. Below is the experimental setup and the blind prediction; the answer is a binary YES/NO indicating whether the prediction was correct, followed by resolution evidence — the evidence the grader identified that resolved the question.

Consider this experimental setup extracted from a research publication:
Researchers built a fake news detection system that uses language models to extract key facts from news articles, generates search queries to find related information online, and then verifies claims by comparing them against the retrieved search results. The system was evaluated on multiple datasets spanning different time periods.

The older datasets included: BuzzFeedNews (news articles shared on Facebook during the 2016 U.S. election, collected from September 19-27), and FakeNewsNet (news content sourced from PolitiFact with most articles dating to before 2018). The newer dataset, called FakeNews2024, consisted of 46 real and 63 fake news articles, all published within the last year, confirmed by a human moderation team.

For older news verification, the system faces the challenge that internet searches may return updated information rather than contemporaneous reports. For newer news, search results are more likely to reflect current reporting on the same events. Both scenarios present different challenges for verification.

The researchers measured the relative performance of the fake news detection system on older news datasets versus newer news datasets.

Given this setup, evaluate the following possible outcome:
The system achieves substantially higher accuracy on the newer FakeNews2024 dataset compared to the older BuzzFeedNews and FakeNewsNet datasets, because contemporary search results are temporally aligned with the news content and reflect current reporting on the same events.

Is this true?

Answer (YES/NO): YES